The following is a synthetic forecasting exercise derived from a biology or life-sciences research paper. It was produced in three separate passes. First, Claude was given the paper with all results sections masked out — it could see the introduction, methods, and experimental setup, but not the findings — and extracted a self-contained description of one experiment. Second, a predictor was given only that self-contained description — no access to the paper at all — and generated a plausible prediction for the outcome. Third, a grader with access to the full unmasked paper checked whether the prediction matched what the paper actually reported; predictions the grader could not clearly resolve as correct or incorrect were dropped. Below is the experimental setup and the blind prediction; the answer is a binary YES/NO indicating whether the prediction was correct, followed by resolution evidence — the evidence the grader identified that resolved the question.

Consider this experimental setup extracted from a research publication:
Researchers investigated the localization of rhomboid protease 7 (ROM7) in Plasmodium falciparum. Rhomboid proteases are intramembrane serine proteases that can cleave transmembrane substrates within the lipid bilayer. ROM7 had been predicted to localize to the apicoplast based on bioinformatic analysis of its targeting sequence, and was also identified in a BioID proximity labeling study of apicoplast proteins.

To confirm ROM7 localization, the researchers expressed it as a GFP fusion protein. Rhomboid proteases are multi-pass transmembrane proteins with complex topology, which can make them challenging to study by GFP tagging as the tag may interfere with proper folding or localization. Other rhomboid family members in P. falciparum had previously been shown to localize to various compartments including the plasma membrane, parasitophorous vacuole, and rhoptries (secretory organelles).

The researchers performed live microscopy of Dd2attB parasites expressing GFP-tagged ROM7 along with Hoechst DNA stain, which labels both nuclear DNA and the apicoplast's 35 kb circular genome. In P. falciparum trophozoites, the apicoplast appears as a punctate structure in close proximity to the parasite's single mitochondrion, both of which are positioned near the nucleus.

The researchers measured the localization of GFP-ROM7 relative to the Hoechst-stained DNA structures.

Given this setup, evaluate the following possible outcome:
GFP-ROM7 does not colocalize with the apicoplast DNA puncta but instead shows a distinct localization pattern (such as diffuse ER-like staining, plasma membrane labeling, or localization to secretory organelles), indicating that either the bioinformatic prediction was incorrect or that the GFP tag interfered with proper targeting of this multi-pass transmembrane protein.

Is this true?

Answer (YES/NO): NO